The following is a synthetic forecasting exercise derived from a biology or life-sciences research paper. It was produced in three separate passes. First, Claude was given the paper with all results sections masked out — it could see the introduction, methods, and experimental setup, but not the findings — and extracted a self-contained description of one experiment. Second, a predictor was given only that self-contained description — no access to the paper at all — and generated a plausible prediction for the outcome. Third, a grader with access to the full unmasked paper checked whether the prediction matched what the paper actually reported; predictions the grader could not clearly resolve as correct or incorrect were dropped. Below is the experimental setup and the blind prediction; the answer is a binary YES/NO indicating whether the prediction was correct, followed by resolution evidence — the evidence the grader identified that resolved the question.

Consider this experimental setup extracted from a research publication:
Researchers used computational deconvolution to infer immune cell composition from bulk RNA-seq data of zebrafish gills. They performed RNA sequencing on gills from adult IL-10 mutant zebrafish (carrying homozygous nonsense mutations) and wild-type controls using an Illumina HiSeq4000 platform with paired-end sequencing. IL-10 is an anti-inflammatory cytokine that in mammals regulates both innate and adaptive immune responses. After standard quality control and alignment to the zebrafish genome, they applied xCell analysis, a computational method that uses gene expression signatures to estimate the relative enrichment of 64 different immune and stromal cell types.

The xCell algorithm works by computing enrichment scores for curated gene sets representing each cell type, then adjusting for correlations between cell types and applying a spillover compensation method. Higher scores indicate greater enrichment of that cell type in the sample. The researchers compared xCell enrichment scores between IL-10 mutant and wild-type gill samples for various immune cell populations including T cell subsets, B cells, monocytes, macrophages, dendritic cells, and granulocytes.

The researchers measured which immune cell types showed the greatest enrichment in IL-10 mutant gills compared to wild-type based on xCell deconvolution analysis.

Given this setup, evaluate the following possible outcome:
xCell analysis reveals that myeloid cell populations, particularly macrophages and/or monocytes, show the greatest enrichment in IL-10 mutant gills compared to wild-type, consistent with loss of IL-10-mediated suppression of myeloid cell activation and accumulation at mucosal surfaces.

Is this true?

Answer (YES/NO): NO